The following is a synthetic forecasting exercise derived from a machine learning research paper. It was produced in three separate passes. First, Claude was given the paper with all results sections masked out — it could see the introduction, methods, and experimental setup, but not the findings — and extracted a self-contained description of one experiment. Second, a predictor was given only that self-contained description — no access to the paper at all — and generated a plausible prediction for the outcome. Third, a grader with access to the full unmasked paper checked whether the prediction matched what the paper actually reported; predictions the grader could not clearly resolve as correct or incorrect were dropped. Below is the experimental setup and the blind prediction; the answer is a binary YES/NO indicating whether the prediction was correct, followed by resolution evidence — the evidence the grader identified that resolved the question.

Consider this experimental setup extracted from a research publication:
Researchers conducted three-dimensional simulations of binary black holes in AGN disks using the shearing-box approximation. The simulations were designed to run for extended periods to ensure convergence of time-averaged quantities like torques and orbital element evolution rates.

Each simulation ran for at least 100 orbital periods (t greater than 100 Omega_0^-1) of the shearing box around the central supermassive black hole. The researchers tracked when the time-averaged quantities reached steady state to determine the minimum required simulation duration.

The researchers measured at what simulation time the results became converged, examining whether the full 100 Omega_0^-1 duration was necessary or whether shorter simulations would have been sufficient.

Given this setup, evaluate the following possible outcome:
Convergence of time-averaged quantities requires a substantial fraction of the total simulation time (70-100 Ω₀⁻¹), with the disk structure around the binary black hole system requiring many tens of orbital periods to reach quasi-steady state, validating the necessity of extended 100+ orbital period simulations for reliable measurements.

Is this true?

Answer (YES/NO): NO